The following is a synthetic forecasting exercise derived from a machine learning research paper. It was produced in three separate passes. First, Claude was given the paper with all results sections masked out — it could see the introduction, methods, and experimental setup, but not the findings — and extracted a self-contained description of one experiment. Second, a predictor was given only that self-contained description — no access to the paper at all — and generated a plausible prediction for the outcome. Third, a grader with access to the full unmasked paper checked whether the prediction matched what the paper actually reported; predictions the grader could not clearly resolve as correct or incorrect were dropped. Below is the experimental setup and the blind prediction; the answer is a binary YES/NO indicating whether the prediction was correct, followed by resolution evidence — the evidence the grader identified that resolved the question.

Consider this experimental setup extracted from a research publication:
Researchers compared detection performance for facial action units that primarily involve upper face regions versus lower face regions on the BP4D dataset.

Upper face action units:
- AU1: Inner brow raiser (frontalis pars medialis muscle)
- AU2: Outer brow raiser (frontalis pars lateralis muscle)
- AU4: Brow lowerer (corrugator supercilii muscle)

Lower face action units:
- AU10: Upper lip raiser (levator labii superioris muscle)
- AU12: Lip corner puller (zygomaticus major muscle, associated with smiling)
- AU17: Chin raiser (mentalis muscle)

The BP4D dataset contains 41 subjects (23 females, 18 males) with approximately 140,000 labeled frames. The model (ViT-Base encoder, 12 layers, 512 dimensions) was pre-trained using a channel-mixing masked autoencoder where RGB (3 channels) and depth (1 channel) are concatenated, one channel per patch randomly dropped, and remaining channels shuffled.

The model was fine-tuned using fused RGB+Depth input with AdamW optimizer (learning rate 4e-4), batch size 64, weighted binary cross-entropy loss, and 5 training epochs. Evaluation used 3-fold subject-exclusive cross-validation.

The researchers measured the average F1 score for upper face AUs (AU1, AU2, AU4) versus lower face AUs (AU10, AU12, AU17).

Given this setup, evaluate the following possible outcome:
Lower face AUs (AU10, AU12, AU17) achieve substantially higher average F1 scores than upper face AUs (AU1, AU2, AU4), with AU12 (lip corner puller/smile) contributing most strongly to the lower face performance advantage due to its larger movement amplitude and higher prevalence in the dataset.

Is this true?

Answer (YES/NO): NO